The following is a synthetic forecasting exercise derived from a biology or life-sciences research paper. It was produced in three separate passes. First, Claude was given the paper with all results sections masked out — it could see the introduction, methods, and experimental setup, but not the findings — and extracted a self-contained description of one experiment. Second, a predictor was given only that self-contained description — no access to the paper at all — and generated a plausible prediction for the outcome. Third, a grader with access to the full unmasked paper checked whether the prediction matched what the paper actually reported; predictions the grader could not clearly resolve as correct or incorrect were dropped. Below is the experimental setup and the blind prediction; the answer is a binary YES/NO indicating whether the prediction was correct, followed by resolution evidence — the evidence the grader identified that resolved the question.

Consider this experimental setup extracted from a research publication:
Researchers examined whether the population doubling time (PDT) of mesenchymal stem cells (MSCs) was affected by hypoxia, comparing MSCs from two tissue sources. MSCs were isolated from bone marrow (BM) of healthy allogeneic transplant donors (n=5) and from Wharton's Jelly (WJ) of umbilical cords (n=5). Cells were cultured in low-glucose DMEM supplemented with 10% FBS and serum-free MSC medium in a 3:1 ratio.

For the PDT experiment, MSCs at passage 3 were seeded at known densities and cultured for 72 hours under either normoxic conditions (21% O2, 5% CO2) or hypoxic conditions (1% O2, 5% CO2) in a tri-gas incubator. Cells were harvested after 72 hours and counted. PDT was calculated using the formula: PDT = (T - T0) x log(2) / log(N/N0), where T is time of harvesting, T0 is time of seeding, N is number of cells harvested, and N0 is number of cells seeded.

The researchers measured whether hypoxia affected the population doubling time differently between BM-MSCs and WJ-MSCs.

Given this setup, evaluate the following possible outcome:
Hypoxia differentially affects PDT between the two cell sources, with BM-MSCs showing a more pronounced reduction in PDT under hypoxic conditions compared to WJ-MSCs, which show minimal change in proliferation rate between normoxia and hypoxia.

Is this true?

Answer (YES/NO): NO